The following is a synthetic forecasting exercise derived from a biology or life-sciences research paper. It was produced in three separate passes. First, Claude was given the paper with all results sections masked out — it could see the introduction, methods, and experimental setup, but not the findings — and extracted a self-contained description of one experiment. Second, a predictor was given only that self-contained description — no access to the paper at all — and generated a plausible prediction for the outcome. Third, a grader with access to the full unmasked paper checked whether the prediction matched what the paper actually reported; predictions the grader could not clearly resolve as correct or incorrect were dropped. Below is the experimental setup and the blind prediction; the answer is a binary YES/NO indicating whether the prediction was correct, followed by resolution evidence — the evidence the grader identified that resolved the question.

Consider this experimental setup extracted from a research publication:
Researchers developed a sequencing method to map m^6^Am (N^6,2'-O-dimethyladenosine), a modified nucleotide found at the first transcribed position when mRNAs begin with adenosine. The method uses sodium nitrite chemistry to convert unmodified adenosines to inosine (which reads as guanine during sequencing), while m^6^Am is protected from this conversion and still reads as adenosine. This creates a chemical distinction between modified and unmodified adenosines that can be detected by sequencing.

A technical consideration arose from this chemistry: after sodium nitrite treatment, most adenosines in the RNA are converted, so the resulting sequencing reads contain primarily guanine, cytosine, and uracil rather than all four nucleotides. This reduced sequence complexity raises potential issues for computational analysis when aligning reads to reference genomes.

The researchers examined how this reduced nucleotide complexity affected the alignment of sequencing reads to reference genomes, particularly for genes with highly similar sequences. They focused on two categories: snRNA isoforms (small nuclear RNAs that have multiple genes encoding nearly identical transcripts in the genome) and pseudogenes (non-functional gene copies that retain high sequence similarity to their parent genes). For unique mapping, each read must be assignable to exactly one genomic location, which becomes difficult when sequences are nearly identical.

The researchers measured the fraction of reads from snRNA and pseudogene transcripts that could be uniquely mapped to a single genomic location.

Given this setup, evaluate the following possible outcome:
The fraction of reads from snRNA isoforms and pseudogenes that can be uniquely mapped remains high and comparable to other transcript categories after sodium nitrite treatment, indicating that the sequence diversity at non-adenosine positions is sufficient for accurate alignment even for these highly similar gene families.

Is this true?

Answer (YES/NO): NO